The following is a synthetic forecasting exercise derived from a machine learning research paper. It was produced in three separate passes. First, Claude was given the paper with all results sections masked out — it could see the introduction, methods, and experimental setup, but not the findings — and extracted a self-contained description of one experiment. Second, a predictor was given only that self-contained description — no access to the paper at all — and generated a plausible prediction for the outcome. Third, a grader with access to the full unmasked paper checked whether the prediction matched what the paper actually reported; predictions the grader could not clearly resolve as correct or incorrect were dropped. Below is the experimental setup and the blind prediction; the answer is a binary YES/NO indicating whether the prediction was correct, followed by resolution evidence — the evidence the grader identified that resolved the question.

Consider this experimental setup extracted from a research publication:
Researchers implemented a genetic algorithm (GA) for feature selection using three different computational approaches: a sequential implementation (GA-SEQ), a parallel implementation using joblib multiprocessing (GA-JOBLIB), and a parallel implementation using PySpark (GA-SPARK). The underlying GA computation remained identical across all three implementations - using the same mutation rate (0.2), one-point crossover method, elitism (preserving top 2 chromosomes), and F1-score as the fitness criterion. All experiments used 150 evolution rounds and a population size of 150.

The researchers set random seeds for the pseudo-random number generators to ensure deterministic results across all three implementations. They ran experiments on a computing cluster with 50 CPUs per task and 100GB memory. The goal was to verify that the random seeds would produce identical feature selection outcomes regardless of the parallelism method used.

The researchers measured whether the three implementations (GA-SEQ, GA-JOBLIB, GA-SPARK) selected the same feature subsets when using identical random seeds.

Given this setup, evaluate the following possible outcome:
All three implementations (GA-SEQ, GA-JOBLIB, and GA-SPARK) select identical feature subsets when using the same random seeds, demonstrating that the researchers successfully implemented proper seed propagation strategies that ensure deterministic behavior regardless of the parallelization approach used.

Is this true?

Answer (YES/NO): NO